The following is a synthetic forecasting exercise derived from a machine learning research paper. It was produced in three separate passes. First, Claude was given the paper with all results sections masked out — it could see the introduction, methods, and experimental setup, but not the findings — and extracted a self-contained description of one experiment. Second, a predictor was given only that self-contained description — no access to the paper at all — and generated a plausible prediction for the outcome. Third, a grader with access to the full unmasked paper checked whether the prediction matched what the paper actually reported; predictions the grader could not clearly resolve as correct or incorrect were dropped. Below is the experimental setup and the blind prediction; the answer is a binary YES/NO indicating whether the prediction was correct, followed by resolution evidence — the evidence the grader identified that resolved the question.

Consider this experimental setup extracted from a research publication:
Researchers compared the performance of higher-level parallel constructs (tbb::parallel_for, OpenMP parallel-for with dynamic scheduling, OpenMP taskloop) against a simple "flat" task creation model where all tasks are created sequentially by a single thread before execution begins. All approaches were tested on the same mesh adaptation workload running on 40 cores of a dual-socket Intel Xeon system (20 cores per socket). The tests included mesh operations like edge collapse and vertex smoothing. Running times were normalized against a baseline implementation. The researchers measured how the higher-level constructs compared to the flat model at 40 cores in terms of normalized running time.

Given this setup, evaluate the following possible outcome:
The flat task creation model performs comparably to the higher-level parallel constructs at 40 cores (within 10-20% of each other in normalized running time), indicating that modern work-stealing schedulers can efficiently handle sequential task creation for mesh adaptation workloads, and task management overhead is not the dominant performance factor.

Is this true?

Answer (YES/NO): NO